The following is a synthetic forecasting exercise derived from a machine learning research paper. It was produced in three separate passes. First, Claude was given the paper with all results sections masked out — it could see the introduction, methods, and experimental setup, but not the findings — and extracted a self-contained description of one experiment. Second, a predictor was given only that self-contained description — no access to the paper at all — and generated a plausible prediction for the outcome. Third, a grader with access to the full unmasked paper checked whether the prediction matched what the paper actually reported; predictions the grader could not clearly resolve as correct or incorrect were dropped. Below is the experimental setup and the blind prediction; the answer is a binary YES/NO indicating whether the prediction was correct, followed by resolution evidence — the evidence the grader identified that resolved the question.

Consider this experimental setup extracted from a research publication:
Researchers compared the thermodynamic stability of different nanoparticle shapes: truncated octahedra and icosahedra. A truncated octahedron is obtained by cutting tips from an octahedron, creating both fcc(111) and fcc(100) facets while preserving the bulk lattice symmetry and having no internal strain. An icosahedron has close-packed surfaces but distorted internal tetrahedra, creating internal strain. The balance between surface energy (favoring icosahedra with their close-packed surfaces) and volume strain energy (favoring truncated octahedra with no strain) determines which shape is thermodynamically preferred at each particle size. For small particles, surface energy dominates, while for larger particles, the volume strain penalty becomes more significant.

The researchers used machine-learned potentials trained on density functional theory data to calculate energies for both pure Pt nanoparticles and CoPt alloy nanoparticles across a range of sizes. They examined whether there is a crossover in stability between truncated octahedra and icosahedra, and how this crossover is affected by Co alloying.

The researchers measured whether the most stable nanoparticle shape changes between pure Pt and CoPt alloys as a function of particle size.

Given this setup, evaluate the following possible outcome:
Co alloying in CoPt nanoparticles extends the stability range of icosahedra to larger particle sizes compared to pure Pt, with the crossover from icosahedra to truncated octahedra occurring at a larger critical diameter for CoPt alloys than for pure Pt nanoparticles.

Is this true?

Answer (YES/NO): YES